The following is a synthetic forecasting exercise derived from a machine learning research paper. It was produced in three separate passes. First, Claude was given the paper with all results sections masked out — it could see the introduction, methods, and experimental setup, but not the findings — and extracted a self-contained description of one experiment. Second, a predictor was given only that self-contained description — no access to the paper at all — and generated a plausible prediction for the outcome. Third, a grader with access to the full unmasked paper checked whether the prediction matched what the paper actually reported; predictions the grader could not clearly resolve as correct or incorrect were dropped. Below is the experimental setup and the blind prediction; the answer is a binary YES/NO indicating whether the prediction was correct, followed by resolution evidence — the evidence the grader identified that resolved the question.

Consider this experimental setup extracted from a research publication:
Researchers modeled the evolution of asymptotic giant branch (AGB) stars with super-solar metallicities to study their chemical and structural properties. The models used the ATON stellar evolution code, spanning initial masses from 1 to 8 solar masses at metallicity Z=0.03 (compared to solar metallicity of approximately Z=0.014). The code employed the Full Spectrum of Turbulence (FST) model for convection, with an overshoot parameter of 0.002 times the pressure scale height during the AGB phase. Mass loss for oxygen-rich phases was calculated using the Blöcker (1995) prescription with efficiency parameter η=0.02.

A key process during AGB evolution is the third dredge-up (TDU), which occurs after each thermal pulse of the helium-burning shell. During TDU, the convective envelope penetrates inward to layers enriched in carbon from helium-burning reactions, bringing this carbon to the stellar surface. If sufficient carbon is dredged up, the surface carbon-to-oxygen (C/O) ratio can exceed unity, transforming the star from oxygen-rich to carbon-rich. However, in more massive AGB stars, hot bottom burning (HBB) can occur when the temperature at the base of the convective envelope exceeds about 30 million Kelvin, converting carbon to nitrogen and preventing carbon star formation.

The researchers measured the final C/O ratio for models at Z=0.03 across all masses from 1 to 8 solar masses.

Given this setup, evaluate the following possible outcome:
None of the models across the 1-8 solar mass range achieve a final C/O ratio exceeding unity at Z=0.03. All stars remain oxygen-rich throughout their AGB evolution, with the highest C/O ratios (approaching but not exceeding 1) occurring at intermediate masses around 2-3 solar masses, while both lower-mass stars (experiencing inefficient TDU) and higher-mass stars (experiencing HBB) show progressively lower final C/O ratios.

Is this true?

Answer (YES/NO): NO